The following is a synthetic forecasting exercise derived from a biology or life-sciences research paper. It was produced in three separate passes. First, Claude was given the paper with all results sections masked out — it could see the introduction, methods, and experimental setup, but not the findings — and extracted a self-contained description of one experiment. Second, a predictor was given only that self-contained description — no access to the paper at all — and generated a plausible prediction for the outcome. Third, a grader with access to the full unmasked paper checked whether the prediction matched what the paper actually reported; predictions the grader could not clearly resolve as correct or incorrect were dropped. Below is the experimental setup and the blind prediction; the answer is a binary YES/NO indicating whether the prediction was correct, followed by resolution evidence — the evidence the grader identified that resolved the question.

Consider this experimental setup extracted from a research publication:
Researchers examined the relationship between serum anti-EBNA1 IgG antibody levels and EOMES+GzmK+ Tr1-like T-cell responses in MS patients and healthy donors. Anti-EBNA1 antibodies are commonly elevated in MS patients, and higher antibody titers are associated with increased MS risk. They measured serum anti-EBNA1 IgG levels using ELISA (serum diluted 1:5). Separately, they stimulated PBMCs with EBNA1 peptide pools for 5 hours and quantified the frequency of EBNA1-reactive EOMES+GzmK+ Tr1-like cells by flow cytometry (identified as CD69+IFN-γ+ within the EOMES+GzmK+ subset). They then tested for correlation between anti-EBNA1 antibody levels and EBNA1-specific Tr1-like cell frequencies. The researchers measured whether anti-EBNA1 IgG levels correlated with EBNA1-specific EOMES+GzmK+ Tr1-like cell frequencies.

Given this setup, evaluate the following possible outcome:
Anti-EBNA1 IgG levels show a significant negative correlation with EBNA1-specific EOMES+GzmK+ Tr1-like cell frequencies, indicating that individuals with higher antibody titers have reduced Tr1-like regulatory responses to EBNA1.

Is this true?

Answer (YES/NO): NO